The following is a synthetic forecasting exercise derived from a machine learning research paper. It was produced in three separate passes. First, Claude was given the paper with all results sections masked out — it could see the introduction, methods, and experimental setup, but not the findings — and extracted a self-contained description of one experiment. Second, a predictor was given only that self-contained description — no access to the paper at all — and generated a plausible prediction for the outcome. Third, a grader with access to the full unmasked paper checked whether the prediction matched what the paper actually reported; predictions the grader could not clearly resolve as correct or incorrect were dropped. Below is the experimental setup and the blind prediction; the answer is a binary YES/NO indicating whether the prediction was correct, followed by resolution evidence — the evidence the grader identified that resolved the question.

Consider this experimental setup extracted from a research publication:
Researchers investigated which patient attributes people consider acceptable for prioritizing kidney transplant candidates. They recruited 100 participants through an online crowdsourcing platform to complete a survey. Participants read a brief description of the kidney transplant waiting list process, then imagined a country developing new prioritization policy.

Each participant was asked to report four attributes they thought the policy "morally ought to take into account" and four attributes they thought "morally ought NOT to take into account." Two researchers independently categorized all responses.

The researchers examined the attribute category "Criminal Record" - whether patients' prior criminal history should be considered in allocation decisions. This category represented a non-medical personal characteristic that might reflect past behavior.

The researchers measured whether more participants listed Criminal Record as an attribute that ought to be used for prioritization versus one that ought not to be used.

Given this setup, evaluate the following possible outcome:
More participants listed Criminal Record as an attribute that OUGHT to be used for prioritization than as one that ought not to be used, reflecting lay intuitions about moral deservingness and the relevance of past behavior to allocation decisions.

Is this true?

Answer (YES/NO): YES